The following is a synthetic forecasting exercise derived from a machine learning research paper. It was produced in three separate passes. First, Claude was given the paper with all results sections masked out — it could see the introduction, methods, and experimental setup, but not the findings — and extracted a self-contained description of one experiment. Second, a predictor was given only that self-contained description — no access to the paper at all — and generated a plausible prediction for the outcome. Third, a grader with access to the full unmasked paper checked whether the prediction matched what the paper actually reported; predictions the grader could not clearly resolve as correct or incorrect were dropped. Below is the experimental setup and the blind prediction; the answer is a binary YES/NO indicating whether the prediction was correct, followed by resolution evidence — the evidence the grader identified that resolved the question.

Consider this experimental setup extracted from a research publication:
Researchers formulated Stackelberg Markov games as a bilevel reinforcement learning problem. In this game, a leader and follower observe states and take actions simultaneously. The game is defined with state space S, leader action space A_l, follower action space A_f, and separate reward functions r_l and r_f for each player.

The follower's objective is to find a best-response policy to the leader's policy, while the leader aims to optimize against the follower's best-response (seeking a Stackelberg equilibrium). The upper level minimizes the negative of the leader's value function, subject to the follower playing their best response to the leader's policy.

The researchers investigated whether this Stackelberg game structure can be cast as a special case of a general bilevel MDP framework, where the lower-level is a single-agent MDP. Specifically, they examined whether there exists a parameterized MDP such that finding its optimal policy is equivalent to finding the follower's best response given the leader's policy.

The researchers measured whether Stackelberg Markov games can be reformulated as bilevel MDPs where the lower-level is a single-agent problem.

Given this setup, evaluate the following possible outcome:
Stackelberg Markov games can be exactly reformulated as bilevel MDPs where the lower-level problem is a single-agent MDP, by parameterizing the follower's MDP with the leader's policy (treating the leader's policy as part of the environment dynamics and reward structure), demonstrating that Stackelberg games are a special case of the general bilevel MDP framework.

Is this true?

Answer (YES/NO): YES